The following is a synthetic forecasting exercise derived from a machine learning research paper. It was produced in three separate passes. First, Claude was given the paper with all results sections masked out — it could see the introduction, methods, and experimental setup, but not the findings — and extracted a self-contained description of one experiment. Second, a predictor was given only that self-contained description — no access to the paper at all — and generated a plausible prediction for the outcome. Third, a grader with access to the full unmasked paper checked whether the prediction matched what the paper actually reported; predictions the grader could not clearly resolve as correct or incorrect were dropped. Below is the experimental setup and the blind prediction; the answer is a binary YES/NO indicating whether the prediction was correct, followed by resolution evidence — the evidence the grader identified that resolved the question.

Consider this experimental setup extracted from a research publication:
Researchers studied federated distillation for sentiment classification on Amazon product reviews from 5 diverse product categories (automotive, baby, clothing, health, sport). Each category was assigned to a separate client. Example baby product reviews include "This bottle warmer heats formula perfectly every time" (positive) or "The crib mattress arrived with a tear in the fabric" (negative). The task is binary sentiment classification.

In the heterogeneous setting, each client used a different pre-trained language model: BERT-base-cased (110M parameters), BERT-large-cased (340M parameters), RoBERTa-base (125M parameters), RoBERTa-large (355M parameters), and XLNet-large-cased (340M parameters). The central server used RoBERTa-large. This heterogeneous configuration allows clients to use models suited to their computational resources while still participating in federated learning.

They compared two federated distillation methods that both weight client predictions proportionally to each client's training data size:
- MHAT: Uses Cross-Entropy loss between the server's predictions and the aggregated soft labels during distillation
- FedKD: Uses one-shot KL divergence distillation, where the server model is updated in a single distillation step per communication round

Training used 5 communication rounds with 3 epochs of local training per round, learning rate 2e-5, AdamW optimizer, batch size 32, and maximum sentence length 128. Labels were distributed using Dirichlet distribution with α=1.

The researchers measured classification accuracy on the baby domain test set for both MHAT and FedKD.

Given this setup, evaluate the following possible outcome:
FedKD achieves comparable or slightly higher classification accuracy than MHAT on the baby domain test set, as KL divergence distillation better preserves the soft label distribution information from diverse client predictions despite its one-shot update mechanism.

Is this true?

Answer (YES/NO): YES